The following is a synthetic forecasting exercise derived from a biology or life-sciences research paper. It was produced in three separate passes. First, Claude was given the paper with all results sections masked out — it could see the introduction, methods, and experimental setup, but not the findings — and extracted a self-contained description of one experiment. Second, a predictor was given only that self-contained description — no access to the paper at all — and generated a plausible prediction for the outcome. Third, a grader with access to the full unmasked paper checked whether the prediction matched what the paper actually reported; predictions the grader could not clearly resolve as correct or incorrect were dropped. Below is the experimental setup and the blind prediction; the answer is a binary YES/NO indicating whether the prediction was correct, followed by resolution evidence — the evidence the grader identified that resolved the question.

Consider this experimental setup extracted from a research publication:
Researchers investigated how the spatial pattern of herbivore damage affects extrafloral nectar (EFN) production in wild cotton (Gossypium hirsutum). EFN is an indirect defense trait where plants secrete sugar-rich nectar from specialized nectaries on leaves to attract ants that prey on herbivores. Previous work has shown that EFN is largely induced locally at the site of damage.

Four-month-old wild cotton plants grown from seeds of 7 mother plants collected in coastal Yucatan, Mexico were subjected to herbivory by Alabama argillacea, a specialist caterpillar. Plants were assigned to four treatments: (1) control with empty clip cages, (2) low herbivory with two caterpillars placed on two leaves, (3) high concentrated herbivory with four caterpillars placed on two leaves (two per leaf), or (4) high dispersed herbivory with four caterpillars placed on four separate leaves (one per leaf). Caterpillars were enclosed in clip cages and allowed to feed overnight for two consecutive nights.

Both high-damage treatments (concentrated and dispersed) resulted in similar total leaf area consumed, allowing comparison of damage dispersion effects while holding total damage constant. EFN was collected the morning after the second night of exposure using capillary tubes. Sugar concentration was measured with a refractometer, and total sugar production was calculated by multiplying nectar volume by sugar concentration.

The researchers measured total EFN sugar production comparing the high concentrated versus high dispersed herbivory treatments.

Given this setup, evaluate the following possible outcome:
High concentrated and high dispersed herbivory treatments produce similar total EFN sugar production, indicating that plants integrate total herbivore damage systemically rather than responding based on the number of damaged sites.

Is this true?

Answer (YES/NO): NO